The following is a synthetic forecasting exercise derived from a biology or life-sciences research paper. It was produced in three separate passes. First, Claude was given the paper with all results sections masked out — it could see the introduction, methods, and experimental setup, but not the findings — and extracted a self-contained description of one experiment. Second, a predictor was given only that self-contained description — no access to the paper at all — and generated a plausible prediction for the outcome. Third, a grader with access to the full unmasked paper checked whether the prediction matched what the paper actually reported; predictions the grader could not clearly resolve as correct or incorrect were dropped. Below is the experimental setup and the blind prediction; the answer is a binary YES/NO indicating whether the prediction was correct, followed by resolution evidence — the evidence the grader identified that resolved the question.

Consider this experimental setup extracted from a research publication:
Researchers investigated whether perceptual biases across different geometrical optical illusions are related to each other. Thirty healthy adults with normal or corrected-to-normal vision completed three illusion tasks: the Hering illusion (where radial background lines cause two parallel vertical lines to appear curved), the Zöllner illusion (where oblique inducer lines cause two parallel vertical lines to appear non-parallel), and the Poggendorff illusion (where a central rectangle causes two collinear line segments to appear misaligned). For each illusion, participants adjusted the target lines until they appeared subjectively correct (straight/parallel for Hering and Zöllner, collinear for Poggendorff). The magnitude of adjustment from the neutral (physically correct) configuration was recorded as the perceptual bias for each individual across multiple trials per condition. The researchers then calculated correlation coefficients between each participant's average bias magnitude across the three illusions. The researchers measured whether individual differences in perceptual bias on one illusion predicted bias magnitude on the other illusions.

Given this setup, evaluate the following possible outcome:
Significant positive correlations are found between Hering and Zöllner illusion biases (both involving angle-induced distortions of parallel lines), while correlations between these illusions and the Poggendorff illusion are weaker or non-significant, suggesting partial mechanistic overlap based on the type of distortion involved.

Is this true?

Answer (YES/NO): NO